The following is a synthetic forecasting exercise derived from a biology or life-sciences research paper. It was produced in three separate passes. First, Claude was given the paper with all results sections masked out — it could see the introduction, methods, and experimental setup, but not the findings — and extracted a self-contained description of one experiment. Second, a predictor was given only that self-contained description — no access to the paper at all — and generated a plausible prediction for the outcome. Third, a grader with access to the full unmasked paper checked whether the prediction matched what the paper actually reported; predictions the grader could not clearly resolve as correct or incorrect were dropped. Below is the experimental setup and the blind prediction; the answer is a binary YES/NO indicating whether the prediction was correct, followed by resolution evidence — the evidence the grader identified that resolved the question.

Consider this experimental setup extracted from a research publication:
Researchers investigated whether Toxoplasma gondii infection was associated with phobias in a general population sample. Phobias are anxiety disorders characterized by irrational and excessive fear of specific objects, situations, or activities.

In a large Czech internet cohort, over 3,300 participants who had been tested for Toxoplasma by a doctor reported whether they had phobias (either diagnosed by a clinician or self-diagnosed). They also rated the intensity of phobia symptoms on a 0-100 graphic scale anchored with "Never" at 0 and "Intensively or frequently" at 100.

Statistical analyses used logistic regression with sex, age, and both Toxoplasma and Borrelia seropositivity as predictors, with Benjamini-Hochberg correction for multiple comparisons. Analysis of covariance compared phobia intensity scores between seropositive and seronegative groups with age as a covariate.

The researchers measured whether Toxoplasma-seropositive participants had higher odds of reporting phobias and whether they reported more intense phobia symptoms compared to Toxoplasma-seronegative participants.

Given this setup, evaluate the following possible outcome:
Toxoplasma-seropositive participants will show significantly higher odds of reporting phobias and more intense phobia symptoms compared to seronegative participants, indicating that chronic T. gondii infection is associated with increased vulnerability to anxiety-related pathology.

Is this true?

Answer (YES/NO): NO